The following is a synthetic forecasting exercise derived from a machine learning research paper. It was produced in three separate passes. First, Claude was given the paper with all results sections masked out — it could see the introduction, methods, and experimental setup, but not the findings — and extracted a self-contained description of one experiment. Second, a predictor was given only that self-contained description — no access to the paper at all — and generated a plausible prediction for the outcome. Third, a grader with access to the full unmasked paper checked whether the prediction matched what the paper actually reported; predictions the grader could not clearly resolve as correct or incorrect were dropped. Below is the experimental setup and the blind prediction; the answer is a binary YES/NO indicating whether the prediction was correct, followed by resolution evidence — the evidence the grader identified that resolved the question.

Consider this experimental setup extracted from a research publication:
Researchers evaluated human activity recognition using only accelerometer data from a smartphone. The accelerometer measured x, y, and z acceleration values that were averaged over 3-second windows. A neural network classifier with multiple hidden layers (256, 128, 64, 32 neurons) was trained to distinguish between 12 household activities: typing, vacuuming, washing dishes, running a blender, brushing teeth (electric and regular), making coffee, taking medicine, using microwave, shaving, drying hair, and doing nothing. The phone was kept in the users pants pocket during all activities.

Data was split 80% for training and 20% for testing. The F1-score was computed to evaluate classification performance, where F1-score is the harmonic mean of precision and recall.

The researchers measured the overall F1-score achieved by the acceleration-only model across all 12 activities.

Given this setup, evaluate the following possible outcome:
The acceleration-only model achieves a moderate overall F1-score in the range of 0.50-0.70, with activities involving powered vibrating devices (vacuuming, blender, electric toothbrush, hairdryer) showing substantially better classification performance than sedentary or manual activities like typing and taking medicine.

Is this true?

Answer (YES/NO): NO